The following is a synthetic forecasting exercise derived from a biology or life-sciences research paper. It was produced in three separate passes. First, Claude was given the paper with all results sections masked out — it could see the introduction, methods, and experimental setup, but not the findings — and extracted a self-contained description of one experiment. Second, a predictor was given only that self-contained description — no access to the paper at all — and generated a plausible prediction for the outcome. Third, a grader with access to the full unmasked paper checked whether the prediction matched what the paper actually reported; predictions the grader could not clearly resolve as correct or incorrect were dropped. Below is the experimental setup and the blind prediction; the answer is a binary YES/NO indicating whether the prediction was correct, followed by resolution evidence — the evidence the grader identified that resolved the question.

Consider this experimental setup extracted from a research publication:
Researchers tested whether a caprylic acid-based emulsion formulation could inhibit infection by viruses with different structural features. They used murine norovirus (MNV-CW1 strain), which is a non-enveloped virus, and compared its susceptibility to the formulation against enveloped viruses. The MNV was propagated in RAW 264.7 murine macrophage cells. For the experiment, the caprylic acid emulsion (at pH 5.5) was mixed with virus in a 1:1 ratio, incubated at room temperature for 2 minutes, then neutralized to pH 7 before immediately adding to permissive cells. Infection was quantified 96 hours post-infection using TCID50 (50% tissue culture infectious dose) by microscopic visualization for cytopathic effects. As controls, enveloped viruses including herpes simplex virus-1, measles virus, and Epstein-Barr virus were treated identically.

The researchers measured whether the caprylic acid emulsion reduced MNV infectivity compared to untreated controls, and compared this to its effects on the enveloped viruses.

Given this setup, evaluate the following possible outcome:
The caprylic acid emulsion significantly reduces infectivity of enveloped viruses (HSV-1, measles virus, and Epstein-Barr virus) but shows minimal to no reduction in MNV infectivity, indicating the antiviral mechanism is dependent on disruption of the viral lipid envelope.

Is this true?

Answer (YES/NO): YES